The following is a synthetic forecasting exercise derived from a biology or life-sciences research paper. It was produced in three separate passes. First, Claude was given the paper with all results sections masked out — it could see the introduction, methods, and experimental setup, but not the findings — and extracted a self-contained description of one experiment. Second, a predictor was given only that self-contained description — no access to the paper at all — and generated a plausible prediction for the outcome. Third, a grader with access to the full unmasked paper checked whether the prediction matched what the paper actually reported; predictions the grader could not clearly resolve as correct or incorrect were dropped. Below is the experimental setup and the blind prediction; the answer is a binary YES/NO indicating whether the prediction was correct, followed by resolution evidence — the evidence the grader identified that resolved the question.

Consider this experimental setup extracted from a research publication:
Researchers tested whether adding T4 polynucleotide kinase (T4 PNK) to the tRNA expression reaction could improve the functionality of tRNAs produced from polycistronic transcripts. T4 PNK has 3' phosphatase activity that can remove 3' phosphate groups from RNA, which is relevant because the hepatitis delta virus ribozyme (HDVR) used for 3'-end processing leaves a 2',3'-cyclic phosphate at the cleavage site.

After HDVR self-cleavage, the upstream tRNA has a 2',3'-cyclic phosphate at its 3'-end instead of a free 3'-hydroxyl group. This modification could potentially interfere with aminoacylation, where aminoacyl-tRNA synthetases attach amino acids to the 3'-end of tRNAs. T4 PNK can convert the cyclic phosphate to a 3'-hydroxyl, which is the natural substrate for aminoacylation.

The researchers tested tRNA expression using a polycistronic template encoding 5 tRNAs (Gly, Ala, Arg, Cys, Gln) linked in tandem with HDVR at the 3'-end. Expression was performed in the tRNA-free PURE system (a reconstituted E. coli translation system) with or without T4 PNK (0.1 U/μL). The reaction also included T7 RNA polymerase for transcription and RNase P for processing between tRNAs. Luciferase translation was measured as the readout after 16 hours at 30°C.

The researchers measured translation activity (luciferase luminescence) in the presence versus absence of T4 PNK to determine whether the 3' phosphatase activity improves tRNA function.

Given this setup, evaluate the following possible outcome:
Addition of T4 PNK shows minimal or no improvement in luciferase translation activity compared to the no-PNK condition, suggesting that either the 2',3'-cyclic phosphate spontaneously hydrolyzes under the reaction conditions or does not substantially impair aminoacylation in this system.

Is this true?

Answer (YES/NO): NO